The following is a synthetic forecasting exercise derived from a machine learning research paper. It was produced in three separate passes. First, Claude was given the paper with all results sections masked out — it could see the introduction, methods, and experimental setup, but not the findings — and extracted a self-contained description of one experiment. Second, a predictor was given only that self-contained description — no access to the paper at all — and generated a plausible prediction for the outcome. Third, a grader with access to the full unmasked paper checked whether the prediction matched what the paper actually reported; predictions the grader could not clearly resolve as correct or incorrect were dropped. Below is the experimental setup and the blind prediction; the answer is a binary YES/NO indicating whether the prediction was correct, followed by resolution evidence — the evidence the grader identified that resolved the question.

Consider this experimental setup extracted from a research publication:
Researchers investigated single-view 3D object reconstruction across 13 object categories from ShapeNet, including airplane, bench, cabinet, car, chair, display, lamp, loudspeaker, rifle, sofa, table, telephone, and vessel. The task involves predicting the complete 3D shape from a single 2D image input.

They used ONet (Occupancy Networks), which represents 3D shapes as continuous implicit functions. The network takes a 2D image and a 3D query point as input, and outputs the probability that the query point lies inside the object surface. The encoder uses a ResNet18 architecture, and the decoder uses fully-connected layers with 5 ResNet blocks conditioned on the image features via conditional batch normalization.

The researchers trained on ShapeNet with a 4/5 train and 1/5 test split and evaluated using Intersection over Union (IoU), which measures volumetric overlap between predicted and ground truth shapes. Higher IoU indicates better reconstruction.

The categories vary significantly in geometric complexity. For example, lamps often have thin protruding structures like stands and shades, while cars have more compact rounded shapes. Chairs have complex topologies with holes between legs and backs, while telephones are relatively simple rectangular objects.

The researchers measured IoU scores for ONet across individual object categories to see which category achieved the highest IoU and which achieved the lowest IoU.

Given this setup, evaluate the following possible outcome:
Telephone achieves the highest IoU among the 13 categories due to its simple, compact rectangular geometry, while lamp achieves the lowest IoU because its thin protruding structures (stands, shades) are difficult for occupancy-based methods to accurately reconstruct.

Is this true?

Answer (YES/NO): NO